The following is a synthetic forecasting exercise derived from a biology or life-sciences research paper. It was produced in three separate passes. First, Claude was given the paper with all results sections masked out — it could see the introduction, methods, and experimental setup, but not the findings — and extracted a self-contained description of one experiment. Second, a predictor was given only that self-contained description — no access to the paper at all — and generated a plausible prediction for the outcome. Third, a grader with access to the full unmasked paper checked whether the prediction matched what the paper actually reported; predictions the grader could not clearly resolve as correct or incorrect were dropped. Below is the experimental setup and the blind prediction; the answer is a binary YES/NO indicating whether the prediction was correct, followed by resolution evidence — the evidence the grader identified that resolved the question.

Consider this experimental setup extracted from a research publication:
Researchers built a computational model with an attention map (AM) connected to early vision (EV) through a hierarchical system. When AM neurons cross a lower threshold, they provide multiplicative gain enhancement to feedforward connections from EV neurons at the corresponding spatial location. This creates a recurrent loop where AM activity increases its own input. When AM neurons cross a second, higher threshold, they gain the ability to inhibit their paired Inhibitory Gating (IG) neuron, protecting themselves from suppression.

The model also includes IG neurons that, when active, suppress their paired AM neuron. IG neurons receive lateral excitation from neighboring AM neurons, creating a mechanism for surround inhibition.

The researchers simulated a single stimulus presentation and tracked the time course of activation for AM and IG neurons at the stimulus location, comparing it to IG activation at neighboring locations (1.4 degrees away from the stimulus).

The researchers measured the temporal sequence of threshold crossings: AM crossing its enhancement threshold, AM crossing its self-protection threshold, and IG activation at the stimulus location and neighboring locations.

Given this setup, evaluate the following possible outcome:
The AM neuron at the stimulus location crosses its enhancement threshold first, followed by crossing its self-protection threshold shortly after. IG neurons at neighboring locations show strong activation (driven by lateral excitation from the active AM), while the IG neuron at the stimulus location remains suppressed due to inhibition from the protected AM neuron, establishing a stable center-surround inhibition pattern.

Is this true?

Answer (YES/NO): NO